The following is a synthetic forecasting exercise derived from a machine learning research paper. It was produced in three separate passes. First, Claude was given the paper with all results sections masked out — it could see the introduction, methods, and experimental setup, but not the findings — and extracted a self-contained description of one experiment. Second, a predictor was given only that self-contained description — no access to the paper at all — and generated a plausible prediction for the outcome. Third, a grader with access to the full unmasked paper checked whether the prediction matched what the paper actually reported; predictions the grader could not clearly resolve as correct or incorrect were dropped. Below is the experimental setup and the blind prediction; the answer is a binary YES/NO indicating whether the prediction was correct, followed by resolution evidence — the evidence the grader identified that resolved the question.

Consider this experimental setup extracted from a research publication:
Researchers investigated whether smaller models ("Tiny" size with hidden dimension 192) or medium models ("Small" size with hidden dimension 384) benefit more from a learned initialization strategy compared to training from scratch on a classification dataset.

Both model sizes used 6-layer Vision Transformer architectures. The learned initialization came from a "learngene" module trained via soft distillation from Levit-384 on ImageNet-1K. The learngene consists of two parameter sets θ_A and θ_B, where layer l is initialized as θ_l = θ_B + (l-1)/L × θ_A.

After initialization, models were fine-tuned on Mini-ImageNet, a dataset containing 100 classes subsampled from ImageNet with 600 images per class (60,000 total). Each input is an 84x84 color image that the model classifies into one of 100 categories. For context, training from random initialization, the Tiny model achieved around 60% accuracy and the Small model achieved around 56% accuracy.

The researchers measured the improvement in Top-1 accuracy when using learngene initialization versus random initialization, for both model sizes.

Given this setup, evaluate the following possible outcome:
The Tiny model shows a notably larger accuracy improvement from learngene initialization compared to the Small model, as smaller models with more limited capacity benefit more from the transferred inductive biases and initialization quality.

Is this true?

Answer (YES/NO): NO